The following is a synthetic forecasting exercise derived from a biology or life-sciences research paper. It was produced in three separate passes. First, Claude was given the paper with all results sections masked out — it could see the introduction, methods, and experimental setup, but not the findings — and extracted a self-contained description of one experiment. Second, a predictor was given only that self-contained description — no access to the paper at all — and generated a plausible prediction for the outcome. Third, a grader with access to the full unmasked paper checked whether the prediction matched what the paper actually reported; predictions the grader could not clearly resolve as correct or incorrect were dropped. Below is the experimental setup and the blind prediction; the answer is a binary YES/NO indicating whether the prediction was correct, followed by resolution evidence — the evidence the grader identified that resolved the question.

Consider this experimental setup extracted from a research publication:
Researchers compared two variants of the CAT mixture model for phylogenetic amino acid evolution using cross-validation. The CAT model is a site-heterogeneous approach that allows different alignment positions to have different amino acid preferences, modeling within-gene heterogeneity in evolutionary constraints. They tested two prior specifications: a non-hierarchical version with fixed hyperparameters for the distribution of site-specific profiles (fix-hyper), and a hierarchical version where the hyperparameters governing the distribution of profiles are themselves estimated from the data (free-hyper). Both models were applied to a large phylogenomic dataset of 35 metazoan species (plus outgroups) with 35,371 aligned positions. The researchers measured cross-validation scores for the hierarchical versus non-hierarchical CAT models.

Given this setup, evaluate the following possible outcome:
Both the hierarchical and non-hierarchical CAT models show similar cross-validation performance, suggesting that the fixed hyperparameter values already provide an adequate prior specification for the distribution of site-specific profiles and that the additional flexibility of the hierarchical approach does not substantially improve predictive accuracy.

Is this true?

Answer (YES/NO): NO